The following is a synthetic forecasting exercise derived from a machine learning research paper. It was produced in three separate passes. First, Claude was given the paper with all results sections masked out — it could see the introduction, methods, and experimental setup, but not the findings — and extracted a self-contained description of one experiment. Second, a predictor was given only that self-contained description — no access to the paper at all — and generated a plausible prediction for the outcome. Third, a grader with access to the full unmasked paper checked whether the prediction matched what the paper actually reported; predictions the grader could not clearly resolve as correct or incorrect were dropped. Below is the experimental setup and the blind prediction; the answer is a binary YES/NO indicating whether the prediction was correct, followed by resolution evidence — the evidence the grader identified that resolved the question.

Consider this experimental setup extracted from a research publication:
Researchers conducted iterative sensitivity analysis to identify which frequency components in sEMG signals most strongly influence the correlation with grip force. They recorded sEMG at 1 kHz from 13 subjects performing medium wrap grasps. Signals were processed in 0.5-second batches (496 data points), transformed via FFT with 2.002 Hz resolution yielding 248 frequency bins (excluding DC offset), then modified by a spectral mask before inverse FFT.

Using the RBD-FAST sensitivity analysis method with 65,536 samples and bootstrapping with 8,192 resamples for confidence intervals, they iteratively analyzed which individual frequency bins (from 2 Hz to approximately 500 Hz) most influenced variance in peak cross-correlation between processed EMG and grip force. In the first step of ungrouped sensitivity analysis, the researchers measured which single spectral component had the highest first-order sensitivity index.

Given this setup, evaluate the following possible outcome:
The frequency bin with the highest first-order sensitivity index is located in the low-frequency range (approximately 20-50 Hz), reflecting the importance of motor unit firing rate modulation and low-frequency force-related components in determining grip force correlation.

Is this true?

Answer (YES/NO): NO